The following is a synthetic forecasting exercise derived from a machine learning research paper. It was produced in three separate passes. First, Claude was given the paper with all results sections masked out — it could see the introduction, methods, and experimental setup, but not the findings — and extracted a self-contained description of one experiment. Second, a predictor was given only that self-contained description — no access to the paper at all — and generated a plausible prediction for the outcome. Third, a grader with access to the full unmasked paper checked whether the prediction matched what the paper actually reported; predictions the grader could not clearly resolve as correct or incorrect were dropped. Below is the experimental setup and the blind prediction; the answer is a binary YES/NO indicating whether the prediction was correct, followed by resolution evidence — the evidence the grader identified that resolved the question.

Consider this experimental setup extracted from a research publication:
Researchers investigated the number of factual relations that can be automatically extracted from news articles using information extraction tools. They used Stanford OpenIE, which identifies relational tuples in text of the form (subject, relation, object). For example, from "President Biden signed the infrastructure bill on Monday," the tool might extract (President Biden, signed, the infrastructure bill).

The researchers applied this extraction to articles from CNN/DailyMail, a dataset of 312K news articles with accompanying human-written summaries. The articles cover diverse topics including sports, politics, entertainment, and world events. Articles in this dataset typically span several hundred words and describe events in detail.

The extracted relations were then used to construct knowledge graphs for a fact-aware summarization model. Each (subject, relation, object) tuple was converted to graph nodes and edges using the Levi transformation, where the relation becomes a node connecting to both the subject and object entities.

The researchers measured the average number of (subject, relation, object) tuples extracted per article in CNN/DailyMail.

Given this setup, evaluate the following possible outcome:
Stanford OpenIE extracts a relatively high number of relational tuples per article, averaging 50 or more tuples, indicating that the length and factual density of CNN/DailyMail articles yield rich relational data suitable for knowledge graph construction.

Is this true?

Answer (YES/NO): YES